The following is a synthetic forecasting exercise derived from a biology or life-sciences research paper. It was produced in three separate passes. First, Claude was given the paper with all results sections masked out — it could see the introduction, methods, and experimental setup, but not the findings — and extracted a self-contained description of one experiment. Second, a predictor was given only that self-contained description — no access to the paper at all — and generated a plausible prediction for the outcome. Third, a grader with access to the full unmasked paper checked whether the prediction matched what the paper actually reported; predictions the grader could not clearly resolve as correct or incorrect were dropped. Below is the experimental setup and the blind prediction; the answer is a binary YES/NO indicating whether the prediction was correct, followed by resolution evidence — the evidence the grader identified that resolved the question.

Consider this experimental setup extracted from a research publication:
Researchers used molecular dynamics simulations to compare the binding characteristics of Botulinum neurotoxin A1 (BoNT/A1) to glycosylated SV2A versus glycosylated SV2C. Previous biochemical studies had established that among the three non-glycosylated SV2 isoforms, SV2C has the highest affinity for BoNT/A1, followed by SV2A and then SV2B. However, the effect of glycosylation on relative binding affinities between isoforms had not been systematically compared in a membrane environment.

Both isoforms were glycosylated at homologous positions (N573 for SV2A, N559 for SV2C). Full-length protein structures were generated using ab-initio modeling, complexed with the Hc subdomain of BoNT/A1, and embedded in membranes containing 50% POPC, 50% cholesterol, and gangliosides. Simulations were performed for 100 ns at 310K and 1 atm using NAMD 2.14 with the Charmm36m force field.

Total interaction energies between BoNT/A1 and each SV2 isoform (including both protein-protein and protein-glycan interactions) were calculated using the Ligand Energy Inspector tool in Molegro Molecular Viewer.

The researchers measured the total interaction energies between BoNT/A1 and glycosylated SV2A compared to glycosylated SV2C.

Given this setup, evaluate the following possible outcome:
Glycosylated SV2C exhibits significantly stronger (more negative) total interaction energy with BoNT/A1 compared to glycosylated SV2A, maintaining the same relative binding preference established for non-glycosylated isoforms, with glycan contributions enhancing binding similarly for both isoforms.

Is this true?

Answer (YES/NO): NO